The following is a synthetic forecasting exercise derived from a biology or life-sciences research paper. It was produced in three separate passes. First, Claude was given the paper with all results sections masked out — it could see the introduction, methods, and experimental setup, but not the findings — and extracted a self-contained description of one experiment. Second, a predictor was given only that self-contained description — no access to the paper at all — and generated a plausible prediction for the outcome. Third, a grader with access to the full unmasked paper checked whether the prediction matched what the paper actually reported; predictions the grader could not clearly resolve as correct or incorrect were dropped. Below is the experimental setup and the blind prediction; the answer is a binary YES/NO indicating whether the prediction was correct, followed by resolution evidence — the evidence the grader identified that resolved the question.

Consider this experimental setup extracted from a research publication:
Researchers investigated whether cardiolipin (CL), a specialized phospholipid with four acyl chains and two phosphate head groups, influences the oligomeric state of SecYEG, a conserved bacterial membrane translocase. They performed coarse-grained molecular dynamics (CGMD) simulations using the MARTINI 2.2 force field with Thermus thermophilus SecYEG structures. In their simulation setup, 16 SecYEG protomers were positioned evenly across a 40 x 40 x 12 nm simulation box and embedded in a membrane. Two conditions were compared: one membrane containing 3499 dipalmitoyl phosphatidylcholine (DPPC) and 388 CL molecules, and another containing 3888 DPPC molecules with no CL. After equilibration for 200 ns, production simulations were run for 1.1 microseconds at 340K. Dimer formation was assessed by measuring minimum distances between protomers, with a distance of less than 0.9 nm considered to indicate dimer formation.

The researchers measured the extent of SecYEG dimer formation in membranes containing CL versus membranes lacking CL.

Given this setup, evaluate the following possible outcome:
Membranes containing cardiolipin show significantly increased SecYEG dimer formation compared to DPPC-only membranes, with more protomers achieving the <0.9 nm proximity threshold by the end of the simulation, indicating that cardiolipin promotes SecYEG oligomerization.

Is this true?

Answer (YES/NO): YES